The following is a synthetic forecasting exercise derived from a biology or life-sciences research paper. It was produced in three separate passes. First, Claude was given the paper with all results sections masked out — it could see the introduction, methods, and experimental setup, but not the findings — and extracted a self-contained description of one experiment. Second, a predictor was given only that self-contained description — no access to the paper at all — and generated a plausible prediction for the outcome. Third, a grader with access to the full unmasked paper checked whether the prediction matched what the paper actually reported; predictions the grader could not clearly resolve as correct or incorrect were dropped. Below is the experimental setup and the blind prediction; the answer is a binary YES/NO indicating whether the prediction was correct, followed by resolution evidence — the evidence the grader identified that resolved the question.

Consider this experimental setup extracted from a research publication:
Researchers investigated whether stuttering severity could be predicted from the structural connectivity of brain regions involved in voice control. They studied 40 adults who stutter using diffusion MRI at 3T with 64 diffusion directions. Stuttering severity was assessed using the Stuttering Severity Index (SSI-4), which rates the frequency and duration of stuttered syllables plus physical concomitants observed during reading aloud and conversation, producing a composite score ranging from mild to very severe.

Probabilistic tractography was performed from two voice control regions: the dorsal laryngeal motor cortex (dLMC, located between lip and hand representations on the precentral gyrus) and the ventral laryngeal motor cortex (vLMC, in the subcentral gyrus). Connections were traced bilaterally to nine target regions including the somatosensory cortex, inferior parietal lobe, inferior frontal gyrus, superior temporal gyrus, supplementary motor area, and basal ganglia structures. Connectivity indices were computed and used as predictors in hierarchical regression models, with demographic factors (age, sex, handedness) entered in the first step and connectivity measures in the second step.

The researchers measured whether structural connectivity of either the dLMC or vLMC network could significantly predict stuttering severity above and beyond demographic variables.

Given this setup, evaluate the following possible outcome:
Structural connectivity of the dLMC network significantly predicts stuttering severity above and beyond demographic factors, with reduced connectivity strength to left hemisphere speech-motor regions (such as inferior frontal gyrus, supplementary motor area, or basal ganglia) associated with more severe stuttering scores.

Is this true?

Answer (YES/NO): NO